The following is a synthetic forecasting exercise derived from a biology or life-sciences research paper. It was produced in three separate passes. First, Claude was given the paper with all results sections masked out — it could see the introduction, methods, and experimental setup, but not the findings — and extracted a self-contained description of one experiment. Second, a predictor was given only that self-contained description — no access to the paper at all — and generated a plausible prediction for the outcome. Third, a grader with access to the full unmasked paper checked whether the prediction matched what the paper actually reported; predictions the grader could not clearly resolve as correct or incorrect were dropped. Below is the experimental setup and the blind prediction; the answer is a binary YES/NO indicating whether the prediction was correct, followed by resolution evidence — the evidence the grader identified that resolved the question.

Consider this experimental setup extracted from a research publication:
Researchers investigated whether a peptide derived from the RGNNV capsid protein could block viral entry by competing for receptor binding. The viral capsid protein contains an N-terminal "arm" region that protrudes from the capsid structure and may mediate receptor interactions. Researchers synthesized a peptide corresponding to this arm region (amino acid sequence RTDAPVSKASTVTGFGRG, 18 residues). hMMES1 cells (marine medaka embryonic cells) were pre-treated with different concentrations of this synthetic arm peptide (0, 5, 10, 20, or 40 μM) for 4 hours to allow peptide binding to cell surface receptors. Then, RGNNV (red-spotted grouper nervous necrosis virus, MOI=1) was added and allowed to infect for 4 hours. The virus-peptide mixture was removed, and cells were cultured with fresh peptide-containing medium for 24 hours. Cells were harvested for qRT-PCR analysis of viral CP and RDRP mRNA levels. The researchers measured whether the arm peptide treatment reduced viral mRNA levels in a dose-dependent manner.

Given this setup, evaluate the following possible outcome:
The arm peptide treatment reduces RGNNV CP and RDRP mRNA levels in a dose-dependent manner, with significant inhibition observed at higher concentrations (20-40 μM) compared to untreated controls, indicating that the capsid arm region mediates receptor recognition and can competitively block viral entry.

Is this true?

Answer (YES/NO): YES